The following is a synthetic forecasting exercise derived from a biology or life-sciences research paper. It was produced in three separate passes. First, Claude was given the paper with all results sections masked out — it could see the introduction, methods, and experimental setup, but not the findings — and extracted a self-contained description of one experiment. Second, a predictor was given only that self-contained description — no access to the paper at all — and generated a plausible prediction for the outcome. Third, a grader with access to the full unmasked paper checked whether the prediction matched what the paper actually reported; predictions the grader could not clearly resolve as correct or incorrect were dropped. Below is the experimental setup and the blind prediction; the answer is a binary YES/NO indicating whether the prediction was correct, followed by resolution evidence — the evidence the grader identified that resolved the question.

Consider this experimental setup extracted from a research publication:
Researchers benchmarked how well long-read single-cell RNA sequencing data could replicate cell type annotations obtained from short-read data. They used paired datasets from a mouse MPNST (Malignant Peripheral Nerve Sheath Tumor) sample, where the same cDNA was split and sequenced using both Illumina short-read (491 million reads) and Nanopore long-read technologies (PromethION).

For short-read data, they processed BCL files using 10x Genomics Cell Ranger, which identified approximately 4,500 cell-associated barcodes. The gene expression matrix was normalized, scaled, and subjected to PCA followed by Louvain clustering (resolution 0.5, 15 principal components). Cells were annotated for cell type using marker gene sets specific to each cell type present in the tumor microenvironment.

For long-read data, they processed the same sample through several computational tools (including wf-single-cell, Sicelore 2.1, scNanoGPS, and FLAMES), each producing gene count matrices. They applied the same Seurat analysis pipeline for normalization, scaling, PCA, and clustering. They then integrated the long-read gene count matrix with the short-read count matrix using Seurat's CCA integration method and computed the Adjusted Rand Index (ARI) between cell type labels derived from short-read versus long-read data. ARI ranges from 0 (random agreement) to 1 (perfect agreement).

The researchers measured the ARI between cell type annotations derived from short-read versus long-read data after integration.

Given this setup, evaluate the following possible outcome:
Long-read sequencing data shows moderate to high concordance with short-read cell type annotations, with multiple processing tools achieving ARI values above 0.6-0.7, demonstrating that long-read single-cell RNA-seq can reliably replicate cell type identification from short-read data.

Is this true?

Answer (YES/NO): YES